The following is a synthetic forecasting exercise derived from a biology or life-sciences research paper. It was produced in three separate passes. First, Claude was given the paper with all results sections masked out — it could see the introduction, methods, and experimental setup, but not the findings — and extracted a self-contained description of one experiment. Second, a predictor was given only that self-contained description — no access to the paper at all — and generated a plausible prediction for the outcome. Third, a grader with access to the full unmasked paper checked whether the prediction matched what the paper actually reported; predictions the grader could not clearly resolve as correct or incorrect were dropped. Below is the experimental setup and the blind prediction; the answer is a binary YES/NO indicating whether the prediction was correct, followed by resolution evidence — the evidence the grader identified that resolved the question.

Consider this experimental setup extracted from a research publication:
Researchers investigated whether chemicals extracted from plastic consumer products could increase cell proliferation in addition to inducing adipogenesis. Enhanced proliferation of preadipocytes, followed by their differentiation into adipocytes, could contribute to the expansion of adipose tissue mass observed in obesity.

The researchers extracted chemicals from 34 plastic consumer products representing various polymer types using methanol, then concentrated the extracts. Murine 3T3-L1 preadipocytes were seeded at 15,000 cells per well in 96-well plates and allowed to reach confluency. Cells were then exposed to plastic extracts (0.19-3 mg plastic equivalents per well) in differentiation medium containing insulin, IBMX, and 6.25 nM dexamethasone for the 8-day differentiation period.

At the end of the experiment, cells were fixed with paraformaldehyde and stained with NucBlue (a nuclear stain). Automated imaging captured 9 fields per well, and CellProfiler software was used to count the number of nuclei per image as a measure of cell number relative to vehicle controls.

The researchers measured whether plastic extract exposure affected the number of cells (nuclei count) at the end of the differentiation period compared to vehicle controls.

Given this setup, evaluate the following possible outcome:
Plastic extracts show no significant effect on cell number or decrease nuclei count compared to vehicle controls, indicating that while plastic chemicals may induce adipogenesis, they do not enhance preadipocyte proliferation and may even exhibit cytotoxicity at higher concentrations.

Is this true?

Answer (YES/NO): YES